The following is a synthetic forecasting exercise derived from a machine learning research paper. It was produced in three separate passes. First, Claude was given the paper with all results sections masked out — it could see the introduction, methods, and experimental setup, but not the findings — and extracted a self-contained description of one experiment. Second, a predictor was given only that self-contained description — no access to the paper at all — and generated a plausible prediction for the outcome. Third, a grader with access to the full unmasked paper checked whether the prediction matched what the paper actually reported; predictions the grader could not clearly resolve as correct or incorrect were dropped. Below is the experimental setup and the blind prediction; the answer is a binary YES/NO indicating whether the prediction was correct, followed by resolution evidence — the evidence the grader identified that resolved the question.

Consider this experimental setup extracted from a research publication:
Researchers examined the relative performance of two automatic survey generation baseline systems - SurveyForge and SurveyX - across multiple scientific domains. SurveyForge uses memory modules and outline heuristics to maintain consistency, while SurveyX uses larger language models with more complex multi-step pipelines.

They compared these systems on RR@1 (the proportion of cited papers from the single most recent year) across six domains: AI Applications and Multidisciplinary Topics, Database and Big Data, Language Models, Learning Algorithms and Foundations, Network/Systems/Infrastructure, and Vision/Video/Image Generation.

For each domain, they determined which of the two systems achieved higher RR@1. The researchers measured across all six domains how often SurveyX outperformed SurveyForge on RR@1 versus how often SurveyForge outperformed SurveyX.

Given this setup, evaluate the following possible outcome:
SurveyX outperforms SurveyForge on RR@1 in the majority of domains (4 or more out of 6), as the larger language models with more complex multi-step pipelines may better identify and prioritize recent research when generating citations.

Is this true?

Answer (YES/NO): YES